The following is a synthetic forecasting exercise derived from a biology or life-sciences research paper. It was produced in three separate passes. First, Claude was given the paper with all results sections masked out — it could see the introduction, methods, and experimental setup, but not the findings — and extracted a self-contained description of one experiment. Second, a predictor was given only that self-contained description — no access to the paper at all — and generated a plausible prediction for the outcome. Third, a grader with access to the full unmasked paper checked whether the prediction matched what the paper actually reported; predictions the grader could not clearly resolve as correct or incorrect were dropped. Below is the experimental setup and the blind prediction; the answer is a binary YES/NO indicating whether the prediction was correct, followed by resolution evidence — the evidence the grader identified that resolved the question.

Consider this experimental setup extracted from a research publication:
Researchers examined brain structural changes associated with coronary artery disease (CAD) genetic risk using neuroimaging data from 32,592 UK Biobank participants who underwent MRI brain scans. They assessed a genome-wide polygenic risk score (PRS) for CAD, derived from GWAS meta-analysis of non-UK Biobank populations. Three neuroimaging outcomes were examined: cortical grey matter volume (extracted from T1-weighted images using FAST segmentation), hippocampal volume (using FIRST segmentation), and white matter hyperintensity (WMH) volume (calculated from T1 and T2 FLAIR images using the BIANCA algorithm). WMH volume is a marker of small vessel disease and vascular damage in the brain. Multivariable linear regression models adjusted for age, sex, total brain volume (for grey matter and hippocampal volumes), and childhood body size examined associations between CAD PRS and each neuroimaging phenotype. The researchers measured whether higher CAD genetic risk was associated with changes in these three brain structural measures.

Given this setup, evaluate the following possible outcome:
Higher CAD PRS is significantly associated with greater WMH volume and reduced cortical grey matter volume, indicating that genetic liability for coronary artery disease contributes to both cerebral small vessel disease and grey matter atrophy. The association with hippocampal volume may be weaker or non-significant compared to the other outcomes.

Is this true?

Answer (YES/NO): NO